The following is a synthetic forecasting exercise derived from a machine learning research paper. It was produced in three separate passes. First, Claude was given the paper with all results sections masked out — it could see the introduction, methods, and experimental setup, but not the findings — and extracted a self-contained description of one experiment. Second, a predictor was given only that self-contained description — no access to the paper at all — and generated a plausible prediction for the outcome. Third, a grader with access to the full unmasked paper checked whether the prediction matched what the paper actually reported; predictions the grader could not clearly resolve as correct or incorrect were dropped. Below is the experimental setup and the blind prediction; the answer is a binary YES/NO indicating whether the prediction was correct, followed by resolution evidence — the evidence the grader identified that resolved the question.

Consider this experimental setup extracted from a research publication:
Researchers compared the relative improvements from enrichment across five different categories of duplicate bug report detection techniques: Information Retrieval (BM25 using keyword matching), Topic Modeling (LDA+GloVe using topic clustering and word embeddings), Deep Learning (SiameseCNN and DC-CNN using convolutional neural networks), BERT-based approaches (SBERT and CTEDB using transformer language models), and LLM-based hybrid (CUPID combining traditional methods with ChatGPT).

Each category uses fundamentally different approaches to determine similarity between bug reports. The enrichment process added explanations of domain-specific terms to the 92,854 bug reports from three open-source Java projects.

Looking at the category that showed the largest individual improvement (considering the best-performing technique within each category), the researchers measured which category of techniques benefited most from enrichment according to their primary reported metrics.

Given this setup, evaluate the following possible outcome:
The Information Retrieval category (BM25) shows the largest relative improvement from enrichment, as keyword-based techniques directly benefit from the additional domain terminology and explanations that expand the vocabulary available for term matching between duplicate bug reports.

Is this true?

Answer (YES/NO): NO